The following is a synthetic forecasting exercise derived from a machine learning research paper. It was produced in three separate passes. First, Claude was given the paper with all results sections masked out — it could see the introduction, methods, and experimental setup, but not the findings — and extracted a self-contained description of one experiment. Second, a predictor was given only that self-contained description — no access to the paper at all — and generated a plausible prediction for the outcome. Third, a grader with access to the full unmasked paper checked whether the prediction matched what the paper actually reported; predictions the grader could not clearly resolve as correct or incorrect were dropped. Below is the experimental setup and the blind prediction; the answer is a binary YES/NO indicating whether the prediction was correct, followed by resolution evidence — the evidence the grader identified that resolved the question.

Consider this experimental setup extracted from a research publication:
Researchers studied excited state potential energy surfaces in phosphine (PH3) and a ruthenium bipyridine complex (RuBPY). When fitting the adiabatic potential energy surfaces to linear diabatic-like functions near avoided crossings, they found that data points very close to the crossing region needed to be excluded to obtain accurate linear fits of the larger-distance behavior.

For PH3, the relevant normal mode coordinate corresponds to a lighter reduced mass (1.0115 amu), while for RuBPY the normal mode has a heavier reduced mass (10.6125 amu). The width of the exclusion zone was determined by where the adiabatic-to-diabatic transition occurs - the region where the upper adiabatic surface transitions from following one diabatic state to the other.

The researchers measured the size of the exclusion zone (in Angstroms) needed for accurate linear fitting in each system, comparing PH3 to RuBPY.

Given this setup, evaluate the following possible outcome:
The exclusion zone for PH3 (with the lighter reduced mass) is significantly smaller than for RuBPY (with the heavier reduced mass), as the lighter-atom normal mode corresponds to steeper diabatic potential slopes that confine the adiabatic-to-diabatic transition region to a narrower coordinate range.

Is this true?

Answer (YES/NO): NO